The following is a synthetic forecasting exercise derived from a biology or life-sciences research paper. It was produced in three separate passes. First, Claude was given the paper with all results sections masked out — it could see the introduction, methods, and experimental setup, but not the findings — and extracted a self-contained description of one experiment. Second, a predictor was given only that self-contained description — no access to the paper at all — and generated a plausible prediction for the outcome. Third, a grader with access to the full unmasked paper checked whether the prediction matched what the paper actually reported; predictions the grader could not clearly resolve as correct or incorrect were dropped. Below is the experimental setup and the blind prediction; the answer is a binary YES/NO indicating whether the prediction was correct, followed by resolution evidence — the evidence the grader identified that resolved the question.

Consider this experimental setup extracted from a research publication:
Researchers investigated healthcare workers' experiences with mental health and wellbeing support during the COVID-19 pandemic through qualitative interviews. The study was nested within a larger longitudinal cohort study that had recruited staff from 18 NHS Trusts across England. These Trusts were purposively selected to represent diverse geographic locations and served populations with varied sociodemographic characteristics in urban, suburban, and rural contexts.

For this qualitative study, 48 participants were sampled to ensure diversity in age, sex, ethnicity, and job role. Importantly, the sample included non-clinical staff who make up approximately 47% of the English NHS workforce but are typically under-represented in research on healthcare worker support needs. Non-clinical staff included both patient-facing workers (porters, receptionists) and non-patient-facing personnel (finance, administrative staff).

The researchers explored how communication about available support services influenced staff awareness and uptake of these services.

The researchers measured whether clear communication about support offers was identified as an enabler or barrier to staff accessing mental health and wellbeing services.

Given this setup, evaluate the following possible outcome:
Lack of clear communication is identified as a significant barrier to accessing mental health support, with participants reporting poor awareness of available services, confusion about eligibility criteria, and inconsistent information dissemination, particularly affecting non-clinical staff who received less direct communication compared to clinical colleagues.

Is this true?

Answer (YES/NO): NO